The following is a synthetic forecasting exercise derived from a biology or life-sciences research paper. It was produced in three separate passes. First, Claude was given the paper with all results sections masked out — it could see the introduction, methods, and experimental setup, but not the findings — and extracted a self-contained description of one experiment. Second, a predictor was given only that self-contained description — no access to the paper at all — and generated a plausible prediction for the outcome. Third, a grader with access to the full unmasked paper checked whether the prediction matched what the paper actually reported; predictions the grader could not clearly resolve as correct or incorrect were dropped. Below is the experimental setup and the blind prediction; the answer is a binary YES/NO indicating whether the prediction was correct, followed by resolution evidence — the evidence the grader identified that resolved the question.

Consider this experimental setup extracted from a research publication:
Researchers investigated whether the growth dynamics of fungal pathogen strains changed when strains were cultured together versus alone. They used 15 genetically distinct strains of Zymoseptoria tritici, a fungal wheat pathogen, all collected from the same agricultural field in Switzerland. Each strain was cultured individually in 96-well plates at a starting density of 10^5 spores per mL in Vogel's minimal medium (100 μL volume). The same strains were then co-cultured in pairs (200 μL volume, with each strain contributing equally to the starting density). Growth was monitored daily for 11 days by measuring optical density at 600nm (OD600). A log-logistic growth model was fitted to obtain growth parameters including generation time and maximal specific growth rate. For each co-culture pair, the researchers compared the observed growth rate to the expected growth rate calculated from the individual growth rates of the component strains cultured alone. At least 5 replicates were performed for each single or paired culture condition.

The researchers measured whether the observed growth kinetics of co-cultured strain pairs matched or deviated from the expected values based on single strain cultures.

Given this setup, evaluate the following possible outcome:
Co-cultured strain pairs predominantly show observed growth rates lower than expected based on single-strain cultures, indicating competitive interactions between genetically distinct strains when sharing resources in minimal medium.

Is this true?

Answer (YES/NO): NO